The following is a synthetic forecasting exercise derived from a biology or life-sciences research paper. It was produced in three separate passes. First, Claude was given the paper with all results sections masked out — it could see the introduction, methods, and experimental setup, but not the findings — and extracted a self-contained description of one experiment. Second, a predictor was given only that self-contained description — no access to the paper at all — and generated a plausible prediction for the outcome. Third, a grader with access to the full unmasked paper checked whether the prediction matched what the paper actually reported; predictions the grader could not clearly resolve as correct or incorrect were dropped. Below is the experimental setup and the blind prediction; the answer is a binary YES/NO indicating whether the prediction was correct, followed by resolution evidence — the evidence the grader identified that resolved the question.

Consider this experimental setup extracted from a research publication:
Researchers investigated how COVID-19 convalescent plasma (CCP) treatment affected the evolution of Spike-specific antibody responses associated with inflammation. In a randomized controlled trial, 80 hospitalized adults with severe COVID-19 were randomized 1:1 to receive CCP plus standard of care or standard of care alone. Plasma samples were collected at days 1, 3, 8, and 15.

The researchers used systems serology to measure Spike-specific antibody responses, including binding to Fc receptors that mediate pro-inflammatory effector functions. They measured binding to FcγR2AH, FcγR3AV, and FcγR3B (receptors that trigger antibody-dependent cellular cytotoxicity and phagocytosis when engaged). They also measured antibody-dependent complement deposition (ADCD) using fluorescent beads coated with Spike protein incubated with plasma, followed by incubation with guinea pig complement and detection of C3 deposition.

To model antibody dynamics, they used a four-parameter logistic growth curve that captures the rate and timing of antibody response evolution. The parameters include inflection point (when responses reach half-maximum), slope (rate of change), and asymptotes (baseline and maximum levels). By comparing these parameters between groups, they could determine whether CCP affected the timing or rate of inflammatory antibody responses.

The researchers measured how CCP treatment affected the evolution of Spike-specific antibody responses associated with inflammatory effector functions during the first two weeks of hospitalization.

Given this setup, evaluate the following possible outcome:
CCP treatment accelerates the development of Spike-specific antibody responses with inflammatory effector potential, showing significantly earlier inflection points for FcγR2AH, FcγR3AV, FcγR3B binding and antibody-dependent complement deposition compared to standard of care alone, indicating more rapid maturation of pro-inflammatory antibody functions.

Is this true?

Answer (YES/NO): NO